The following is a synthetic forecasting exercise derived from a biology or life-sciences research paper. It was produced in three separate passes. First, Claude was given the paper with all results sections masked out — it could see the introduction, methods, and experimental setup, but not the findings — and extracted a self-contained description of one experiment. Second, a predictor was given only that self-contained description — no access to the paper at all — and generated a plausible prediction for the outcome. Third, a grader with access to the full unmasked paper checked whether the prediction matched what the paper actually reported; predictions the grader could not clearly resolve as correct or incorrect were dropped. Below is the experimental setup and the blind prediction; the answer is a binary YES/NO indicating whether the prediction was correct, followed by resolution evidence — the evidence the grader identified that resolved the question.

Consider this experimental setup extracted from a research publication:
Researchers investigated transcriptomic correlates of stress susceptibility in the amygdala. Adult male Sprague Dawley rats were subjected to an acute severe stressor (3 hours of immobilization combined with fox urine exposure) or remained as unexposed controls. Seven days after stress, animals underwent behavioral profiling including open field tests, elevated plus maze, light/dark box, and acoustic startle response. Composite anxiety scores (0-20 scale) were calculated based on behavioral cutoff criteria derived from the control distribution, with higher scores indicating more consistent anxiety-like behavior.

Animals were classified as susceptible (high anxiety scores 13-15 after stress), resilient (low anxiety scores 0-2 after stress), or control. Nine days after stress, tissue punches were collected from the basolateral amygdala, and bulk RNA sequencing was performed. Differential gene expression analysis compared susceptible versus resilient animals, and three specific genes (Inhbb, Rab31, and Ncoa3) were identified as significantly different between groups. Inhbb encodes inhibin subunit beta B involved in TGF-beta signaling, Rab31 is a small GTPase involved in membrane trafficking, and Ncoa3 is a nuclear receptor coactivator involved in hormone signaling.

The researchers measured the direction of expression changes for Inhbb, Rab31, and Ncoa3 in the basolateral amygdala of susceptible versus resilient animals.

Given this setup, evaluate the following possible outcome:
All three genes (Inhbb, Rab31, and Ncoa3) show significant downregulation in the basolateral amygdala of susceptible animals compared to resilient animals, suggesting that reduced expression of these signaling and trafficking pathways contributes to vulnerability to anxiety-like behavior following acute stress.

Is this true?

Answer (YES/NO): NO